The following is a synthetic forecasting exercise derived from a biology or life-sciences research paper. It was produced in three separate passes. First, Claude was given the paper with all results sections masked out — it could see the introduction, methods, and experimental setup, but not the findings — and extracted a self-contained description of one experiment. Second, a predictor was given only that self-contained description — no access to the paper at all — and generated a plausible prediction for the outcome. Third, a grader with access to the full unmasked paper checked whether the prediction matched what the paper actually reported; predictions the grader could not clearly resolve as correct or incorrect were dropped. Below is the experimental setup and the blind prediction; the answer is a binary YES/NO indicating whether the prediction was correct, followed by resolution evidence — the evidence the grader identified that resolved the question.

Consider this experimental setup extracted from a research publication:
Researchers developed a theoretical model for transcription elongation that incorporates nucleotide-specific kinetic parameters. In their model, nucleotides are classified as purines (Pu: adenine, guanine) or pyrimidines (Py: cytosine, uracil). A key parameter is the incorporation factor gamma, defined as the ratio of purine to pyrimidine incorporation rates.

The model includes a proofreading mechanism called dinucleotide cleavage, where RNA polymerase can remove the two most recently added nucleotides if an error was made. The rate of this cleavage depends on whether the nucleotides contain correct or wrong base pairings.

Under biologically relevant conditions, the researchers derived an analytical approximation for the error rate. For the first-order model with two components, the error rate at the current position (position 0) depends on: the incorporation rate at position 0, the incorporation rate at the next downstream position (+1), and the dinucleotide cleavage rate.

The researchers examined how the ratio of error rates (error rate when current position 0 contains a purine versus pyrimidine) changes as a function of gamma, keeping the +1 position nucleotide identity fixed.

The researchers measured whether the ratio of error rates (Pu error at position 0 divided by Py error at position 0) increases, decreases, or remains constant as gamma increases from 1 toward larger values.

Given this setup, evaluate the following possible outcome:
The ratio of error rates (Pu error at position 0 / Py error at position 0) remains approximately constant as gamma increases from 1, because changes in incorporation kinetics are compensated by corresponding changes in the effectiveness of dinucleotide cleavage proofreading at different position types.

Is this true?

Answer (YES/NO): NO